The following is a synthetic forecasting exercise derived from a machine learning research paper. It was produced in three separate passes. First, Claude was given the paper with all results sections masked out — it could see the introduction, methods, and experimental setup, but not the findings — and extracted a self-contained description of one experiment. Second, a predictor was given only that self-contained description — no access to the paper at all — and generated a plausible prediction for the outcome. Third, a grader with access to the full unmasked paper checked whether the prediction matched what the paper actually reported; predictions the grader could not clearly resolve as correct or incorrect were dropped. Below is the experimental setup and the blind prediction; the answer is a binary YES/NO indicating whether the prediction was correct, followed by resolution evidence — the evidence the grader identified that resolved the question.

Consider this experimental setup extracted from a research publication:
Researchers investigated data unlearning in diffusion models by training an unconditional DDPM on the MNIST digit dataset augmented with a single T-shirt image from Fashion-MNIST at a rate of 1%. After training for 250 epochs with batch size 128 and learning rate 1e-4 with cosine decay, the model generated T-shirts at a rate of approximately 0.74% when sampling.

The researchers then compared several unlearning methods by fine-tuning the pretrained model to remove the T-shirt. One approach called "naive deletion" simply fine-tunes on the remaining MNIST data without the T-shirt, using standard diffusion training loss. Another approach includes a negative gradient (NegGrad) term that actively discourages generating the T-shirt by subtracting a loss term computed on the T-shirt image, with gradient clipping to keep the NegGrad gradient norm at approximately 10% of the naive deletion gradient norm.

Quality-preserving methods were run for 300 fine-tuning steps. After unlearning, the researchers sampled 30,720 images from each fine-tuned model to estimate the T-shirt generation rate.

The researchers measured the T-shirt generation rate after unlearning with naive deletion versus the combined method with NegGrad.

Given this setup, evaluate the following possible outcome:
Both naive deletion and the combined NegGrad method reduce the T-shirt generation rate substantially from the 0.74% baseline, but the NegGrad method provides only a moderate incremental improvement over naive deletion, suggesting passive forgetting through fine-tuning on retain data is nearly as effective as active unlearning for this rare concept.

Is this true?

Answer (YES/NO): NO